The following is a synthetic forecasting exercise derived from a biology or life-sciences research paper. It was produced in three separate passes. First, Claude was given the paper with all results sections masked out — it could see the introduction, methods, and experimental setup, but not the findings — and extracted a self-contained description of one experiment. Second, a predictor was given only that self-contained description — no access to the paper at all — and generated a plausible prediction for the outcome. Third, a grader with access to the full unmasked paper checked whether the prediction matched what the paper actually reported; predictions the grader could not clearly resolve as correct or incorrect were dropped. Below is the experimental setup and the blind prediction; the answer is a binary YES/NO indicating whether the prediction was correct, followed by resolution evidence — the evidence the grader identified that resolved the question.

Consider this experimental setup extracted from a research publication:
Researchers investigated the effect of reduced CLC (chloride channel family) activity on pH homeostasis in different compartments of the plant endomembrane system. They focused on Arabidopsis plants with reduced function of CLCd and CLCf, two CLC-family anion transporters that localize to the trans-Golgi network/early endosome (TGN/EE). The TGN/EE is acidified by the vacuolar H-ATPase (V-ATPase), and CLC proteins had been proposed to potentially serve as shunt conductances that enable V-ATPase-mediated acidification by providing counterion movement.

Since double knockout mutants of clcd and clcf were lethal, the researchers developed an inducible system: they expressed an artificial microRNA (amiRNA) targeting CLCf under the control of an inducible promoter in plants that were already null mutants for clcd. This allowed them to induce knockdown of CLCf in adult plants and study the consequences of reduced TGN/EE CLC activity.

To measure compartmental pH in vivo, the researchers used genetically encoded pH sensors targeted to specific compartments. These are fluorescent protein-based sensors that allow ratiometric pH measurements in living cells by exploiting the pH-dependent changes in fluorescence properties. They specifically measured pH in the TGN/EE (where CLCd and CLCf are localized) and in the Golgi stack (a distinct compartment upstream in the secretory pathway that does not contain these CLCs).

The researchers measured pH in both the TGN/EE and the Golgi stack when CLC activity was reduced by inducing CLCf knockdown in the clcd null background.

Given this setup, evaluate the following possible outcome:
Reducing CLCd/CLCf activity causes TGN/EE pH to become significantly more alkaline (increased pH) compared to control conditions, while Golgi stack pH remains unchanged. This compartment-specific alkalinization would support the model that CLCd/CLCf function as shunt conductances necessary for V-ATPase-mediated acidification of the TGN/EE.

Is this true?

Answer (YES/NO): NO